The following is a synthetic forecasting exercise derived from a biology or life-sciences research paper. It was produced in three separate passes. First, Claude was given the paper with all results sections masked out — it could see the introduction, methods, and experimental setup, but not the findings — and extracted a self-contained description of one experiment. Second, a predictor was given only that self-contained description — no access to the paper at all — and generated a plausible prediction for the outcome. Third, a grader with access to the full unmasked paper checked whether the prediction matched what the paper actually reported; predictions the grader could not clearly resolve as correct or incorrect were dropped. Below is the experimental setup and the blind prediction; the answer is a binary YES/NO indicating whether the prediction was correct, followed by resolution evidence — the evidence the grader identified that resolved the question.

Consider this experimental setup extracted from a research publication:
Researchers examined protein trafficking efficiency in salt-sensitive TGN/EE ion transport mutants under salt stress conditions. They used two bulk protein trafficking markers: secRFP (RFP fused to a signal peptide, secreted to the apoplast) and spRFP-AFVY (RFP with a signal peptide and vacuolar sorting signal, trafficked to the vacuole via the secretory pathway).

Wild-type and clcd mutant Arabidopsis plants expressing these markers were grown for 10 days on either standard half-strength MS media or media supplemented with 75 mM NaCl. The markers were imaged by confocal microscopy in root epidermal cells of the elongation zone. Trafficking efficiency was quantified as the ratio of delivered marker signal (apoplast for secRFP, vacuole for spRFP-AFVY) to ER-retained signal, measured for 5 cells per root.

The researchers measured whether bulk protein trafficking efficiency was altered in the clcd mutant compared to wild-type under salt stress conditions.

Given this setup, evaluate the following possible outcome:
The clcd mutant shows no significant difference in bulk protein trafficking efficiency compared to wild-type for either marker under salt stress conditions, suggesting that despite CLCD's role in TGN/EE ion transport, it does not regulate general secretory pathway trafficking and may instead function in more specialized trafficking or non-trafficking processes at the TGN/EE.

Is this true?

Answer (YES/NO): NO